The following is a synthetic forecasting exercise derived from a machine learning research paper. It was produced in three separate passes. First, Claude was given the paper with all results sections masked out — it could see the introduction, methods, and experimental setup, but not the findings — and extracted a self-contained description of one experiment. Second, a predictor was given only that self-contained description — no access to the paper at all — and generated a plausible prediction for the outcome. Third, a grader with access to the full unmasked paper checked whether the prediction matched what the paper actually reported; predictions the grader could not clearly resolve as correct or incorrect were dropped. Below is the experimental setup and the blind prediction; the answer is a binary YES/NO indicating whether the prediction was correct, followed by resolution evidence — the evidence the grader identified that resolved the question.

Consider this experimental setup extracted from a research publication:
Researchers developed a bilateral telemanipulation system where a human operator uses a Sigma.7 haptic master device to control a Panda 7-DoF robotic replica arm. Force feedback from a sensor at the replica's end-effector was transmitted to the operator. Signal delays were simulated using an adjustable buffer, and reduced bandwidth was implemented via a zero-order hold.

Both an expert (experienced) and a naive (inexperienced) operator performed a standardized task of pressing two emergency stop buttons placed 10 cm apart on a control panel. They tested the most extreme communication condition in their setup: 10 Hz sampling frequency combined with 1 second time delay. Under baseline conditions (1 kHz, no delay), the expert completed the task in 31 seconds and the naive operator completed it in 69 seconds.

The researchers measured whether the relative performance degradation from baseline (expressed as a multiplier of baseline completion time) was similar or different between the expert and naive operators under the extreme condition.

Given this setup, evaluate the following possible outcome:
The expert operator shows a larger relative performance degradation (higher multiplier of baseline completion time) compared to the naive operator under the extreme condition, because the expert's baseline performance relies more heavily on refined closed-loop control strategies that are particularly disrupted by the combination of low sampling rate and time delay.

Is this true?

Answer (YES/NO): NO